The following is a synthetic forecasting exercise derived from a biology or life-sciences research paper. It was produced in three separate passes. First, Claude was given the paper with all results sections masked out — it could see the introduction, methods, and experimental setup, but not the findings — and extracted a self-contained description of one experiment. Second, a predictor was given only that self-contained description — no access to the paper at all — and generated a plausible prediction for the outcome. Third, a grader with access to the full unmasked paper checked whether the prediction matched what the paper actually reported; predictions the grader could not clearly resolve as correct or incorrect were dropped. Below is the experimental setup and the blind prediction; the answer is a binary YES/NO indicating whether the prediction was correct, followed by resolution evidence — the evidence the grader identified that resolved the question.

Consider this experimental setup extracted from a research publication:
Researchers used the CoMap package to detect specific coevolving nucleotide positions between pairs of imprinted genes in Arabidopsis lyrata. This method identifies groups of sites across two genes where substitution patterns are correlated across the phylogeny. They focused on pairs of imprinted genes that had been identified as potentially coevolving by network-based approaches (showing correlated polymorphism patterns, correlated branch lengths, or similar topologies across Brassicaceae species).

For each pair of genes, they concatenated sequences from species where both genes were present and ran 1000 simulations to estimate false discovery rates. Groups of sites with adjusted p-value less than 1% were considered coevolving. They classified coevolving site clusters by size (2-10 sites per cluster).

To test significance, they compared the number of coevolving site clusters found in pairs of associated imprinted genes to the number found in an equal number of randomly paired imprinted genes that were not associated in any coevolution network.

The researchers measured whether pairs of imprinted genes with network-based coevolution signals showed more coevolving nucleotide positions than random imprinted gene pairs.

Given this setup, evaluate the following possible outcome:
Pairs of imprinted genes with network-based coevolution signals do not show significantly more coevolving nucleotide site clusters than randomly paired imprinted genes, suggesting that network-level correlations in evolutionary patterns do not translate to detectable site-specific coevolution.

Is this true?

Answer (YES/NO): YES